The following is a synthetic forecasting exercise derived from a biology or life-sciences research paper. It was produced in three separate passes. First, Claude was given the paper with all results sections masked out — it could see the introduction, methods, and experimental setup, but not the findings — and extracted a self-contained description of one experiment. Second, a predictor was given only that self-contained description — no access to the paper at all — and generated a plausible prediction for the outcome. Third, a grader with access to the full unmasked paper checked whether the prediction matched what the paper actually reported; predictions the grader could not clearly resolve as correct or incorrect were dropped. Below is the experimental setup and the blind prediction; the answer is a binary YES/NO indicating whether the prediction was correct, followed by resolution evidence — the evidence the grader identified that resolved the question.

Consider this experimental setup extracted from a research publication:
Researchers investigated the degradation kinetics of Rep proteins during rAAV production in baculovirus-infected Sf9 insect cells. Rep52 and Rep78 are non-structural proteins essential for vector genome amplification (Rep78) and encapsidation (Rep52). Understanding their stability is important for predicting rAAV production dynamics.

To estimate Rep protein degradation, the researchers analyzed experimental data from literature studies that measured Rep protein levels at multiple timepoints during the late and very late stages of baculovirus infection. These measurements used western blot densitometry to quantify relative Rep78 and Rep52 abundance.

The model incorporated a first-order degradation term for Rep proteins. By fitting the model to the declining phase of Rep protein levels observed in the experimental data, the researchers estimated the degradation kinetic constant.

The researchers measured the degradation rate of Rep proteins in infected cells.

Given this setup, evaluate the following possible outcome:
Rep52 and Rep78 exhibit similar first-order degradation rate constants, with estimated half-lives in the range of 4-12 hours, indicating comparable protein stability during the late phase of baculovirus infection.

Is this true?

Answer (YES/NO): NO